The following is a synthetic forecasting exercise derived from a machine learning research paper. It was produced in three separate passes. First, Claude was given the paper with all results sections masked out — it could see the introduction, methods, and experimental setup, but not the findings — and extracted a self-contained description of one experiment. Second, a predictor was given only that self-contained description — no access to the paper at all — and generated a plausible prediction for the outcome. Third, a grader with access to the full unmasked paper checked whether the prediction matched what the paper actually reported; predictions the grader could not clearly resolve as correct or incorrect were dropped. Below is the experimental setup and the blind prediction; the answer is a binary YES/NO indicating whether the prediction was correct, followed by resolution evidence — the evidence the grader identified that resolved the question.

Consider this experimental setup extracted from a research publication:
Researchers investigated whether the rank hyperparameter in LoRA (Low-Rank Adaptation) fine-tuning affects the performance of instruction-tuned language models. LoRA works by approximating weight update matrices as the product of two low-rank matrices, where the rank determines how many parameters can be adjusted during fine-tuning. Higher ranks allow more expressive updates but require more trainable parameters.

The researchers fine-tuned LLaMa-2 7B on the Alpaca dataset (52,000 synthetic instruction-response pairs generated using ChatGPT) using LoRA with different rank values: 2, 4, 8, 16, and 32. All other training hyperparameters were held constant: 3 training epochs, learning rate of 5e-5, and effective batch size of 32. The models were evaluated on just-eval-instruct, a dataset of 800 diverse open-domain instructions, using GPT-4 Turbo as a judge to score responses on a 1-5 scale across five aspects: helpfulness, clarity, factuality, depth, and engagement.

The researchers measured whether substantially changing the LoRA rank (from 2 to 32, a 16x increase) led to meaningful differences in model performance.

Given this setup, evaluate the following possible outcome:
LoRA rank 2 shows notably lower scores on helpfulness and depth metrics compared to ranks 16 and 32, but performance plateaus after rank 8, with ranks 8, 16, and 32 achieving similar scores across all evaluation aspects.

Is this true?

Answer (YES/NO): NO